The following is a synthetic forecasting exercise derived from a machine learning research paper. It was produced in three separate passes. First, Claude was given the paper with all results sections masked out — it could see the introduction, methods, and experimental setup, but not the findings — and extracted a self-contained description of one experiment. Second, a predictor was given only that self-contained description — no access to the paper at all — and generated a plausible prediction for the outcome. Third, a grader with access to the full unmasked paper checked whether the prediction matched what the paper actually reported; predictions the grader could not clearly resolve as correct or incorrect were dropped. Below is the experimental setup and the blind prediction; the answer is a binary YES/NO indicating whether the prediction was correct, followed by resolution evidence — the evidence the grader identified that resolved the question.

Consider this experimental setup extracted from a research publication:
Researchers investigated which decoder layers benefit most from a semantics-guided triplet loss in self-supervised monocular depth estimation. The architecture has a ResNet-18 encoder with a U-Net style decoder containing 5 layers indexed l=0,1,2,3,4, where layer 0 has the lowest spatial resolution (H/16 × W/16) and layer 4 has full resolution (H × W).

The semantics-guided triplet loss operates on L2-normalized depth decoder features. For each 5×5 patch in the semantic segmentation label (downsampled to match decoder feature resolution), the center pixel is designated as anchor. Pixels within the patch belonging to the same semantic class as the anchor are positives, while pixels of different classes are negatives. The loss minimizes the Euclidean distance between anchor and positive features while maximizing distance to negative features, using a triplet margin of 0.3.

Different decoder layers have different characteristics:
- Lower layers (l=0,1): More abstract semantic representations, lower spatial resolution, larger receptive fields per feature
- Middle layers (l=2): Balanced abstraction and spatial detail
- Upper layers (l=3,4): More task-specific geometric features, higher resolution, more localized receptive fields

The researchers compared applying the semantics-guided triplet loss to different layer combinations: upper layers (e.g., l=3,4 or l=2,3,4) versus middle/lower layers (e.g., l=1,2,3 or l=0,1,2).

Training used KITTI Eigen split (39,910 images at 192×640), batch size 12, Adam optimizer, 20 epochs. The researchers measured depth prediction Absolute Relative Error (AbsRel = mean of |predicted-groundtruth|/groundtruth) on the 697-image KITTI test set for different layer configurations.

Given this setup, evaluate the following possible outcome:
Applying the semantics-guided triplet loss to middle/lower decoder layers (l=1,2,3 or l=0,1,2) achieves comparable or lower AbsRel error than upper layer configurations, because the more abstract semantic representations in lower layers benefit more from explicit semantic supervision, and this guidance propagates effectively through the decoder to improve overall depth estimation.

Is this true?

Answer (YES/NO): YES